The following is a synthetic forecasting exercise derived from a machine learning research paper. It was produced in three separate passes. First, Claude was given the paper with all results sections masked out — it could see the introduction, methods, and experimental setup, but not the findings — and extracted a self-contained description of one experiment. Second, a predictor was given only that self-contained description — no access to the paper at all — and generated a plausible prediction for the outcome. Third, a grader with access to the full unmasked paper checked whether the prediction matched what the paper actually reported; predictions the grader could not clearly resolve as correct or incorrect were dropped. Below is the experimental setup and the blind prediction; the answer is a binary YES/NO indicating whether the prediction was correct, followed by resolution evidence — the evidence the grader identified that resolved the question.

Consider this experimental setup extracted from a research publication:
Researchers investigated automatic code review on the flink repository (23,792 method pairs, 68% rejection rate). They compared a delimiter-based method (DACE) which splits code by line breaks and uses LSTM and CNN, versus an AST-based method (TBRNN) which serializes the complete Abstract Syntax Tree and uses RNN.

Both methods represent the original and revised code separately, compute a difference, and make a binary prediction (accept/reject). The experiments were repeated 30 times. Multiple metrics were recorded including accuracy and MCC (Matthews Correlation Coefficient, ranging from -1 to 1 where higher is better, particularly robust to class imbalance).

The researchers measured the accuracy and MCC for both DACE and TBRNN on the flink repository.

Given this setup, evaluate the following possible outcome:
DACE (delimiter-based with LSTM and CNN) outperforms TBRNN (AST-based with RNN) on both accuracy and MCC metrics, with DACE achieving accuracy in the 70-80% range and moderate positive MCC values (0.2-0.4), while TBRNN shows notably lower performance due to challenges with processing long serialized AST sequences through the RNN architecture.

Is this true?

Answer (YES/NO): NO